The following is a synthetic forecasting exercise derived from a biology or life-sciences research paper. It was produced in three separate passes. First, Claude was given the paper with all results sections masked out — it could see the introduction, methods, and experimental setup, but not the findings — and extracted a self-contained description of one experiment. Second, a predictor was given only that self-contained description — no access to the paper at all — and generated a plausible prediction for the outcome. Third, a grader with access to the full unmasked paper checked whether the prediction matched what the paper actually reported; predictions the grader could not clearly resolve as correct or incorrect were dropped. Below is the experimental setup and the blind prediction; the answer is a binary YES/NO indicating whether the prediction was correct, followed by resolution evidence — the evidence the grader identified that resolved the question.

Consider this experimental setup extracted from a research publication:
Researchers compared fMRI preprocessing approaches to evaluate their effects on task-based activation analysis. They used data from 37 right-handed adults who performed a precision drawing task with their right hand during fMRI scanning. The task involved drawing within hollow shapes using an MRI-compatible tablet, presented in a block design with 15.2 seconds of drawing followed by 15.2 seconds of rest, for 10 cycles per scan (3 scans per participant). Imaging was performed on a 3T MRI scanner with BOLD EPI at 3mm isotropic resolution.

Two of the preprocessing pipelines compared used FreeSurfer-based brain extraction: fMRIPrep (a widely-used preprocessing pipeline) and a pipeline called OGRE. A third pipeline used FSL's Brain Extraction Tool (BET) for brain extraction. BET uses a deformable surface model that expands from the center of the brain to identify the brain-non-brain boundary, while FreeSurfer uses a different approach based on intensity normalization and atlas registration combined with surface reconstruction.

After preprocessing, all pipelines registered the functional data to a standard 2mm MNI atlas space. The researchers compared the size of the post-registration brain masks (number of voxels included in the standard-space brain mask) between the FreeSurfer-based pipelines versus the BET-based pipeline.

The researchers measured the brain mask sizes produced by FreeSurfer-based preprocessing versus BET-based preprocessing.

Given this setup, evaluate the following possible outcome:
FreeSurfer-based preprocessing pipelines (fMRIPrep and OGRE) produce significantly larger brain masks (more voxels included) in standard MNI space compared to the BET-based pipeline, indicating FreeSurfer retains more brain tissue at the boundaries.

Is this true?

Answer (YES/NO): NO